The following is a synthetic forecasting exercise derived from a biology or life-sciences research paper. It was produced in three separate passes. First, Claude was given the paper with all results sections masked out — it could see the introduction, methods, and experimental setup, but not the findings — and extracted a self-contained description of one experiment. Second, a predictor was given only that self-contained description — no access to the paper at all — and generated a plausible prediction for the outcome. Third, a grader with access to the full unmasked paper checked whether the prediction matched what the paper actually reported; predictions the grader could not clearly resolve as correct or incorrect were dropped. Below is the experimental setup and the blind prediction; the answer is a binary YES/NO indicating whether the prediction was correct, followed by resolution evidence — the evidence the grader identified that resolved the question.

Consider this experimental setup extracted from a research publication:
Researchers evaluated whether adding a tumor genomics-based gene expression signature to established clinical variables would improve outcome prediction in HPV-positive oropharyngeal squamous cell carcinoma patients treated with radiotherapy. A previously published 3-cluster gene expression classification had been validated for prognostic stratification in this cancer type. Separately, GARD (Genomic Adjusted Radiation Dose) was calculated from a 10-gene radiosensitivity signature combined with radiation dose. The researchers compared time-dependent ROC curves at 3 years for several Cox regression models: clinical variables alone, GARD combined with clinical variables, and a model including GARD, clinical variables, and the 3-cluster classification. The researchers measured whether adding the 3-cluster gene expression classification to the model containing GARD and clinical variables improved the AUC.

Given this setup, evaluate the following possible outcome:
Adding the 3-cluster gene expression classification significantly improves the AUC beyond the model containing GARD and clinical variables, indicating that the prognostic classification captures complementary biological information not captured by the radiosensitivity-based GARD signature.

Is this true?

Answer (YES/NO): NO